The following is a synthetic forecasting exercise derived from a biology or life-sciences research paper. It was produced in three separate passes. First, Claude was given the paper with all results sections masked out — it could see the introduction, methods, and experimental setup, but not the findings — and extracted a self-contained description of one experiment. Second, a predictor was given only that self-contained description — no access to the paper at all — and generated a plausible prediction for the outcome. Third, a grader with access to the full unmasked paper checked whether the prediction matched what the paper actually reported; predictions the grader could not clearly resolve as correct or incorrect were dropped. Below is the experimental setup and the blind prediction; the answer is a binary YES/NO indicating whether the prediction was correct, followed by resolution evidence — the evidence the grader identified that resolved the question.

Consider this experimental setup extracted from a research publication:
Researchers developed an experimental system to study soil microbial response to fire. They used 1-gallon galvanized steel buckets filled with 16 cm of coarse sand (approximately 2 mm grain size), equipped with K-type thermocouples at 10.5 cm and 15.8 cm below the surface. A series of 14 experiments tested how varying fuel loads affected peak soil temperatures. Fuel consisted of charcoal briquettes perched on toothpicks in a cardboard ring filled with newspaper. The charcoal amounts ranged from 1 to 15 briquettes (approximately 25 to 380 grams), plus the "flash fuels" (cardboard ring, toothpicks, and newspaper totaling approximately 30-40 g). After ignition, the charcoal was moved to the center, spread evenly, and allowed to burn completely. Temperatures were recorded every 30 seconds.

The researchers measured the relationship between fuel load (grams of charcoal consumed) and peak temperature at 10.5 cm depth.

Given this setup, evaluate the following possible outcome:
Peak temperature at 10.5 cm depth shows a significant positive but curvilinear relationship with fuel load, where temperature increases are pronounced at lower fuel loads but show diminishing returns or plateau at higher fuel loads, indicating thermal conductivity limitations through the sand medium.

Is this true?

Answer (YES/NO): YES